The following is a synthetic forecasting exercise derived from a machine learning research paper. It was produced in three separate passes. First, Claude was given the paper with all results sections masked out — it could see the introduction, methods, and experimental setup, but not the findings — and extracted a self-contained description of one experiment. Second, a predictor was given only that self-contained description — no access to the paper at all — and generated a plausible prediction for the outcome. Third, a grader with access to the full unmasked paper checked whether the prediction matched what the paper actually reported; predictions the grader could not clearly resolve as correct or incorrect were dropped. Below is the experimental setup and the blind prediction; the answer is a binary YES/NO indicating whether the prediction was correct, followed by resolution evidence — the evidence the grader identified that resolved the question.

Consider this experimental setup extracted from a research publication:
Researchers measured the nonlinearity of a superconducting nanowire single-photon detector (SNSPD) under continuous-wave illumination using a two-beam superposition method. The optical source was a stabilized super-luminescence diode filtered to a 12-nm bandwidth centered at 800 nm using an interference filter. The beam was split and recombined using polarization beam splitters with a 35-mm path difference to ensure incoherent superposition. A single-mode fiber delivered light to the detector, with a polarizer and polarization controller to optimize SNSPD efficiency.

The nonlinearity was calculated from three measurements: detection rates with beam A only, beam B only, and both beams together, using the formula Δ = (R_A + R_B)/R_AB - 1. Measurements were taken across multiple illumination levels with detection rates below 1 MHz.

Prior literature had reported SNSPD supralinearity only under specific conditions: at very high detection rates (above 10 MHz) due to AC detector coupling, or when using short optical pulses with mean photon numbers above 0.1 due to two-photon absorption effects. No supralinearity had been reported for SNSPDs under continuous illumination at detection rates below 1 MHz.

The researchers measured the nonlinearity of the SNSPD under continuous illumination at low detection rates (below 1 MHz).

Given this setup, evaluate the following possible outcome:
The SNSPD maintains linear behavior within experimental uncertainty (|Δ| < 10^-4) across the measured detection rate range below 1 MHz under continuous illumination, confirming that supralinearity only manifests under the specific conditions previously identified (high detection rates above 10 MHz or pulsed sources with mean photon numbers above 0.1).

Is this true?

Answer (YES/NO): NO